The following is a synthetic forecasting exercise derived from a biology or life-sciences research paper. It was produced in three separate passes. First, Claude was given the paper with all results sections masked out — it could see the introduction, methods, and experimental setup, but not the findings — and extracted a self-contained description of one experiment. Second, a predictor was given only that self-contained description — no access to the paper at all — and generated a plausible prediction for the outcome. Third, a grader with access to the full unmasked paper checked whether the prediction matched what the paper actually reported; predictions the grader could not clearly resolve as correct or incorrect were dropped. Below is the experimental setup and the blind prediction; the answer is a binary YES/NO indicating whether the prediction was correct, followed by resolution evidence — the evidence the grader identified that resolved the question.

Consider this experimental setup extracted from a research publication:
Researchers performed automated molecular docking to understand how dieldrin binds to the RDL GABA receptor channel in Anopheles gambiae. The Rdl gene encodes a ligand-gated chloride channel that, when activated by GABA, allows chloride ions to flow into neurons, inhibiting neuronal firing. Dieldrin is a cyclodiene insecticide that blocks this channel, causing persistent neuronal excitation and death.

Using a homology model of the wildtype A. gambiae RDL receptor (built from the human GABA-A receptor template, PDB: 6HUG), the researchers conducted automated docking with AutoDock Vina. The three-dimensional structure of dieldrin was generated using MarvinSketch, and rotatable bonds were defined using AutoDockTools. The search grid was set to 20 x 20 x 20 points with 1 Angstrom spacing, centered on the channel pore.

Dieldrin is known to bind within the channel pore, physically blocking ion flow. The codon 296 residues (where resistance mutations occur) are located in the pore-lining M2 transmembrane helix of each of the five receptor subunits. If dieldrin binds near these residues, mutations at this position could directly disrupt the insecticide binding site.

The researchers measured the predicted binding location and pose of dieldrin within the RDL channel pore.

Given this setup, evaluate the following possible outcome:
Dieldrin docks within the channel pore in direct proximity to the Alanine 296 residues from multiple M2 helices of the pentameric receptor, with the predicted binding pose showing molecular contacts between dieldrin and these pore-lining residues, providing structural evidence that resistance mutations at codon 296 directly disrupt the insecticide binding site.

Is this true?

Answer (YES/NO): YES